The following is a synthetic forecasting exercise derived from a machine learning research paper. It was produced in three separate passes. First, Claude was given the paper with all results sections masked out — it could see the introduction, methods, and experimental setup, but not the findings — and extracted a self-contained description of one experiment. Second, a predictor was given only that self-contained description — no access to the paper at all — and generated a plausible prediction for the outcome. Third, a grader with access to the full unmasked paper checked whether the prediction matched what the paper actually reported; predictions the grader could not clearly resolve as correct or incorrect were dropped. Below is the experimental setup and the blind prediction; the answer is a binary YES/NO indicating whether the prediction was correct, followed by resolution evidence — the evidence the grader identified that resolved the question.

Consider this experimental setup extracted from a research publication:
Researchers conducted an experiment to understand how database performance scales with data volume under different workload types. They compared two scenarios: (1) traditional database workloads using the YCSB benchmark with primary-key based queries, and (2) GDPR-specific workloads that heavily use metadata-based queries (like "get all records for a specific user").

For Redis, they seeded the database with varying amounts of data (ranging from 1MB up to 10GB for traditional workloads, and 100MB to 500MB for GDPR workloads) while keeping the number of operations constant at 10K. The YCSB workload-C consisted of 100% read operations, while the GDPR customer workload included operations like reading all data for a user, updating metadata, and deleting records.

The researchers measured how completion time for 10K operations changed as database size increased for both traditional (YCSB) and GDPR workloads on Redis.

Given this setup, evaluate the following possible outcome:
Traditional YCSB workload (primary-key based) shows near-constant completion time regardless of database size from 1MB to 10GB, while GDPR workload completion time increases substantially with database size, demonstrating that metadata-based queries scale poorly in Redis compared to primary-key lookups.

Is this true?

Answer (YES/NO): YES